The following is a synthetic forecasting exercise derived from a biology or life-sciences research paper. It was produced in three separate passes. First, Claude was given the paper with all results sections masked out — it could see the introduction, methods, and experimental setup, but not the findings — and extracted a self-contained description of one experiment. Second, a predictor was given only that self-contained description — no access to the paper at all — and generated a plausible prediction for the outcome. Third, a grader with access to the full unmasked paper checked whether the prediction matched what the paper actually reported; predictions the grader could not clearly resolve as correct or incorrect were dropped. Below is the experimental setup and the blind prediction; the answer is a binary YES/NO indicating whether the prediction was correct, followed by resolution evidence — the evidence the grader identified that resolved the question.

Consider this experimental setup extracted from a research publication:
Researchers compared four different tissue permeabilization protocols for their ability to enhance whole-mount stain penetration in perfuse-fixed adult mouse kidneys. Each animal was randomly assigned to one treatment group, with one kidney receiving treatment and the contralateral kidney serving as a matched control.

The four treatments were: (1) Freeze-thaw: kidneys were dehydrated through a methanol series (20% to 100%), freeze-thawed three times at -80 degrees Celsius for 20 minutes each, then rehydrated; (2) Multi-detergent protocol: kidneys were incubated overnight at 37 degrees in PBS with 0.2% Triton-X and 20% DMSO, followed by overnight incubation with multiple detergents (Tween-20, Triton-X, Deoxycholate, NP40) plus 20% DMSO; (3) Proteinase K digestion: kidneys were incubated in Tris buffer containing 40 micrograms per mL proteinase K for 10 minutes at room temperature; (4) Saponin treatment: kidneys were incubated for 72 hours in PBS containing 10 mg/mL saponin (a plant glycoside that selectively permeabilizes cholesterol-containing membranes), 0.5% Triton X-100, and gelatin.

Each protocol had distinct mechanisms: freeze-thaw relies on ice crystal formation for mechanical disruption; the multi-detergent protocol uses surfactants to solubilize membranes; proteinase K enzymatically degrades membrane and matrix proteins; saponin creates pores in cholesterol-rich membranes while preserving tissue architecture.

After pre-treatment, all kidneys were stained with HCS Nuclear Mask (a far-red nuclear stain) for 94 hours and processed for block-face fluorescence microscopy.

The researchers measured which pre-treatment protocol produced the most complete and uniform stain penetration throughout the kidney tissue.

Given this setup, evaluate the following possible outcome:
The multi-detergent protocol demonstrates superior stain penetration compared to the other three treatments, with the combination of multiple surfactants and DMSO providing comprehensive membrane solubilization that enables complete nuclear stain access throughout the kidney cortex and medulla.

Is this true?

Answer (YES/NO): NO